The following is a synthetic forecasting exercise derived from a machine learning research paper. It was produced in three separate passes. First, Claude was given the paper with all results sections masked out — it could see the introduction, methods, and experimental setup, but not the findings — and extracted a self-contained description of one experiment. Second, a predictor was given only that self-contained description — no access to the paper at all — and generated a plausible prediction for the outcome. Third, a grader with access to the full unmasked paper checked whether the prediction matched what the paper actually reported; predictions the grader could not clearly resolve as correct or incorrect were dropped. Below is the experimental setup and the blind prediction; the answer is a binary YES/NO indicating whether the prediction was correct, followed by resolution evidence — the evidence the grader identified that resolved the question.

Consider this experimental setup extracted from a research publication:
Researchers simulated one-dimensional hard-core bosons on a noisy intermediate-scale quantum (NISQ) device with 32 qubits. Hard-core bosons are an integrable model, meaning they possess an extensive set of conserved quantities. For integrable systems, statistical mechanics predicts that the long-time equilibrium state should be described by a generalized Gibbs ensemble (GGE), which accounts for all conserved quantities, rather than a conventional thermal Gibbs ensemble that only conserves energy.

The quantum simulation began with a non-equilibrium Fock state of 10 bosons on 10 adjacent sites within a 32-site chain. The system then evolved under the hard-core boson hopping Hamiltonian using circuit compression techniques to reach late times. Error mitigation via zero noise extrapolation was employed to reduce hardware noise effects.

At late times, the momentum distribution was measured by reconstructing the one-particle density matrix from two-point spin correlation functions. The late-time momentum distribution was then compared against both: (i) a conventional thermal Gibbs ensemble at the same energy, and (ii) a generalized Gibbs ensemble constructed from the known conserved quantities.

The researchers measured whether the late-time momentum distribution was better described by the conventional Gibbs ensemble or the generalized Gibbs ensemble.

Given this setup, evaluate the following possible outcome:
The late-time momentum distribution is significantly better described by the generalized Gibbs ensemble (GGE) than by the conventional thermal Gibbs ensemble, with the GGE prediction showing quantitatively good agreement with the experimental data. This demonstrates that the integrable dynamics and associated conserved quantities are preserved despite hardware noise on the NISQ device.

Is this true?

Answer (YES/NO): NO